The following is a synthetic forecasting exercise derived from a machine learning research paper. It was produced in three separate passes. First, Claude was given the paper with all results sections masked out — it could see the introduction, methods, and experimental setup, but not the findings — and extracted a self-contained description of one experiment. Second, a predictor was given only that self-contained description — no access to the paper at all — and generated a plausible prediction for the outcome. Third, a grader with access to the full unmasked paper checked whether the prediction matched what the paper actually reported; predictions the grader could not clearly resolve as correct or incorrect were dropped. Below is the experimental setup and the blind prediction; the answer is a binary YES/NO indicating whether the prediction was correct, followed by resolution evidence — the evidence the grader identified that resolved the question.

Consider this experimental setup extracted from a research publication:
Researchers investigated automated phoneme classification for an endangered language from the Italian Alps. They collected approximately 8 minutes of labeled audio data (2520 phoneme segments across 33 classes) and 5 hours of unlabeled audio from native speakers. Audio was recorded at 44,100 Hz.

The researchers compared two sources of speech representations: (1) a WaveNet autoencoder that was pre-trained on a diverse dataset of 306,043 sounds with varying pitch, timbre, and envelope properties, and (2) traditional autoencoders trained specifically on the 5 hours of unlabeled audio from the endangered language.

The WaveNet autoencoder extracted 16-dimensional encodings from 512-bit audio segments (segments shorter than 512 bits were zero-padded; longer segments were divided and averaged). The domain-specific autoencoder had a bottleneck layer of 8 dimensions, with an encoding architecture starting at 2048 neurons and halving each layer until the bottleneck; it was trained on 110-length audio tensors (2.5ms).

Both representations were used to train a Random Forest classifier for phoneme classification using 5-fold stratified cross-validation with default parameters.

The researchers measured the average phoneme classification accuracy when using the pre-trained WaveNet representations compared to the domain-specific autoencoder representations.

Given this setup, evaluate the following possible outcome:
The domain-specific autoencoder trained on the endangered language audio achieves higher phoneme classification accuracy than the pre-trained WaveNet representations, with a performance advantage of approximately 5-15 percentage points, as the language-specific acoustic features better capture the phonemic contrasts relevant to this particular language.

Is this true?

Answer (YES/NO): NO